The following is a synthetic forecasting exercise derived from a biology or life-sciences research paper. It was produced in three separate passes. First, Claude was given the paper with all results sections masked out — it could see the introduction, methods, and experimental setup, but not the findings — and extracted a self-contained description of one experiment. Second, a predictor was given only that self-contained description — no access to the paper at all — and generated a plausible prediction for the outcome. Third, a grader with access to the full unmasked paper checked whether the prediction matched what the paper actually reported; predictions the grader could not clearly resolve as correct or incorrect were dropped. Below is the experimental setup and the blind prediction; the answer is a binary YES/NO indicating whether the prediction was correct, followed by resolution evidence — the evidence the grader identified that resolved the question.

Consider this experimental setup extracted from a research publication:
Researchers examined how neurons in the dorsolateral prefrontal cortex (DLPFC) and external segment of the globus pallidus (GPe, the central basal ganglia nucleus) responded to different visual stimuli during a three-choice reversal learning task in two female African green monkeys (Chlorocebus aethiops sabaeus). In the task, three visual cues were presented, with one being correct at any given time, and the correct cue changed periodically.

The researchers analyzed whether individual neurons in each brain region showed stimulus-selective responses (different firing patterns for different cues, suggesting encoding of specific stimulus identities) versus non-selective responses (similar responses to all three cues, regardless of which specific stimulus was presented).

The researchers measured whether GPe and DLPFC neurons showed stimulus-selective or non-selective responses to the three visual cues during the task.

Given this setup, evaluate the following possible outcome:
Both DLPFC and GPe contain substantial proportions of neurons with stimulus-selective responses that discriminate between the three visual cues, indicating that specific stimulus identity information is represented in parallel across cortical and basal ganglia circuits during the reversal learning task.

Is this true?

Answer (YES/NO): NO